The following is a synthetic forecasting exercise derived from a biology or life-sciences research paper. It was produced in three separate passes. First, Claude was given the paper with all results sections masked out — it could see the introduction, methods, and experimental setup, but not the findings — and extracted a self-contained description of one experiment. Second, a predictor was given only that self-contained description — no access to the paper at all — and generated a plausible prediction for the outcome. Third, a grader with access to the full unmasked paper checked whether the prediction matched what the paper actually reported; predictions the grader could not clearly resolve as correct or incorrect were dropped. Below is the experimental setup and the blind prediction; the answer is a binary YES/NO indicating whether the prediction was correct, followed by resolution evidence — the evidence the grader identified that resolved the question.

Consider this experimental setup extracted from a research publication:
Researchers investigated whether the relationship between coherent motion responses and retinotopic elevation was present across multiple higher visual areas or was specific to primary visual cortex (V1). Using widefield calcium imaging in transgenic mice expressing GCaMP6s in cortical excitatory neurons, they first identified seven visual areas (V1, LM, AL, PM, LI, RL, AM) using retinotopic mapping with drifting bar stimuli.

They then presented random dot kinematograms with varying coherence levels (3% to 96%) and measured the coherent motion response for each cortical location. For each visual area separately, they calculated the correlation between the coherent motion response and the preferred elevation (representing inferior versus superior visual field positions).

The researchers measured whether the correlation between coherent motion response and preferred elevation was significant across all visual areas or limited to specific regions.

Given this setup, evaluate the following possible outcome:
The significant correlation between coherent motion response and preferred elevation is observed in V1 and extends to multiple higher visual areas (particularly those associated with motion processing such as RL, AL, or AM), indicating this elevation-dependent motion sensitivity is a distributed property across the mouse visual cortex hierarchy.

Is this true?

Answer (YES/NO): YES